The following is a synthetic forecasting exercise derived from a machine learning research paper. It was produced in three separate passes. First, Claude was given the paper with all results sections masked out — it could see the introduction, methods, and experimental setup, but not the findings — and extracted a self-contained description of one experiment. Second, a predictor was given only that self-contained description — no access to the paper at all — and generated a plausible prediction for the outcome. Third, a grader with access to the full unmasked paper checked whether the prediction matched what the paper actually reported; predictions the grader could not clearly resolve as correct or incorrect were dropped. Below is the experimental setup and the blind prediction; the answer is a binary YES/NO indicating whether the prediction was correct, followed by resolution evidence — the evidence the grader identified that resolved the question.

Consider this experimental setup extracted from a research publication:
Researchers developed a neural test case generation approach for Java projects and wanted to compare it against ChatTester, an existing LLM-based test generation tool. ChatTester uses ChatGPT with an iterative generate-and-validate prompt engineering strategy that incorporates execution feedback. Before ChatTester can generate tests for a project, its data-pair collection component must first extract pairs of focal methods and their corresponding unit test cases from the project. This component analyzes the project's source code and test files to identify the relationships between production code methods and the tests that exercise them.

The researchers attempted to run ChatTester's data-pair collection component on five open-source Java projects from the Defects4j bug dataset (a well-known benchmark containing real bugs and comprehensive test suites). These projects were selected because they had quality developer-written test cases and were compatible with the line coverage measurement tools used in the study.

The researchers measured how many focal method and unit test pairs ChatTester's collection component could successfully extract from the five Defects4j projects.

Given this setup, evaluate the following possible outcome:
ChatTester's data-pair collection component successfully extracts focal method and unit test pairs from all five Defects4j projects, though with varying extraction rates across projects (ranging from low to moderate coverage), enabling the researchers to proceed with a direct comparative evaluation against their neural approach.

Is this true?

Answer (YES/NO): NO